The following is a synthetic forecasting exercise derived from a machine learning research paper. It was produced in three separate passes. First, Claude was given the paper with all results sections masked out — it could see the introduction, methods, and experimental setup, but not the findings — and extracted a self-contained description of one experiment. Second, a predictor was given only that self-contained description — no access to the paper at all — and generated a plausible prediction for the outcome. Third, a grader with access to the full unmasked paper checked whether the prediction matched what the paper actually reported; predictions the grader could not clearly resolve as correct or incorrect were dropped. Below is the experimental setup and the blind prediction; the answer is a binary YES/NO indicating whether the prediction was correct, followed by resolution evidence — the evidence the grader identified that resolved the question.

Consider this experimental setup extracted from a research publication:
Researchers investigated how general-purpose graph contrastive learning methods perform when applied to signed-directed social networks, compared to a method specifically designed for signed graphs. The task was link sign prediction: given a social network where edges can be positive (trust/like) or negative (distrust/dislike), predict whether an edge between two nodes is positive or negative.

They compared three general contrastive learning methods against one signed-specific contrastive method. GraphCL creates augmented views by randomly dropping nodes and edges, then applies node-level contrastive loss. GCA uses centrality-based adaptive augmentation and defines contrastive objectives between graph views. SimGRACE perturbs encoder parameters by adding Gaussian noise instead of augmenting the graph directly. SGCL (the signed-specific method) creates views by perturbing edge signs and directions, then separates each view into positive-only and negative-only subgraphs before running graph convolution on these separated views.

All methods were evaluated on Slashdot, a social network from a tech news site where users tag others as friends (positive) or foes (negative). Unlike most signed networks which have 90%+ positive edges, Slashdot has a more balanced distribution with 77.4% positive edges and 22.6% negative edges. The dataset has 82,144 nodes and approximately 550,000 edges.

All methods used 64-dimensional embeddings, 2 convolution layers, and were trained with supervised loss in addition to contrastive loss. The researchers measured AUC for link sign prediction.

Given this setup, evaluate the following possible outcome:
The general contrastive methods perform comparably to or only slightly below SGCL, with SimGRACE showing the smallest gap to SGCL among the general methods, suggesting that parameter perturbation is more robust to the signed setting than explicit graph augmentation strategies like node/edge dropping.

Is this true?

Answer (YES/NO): NO